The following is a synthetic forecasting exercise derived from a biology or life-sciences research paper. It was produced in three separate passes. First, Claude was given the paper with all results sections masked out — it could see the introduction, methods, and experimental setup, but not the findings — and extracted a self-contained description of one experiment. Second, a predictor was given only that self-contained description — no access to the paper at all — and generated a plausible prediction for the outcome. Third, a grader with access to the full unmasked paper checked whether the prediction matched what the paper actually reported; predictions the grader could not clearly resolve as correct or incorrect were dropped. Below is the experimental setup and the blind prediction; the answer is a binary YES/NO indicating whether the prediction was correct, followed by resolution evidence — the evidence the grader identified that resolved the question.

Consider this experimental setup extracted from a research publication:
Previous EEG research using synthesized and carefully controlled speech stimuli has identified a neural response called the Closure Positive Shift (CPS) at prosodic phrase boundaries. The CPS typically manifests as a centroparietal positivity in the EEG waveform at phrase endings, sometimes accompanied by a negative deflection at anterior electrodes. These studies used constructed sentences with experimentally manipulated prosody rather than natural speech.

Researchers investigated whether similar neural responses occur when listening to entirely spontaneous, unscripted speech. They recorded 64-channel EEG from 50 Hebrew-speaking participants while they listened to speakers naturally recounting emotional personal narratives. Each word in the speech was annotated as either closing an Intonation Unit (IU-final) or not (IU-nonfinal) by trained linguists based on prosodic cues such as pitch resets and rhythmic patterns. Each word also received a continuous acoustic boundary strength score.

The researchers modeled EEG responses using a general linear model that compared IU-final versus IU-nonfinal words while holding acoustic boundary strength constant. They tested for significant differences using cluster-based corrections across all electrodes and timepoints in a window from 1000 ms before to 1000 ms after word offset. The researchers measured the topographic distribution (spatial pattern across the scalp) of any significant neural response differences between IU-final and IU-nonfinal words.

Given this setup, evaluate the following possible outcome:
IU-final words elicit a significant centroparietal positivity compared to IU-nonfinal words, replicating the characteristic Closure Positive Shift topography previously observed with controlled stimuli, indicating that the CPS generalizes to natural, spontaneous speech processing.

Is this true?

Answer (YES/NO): YES